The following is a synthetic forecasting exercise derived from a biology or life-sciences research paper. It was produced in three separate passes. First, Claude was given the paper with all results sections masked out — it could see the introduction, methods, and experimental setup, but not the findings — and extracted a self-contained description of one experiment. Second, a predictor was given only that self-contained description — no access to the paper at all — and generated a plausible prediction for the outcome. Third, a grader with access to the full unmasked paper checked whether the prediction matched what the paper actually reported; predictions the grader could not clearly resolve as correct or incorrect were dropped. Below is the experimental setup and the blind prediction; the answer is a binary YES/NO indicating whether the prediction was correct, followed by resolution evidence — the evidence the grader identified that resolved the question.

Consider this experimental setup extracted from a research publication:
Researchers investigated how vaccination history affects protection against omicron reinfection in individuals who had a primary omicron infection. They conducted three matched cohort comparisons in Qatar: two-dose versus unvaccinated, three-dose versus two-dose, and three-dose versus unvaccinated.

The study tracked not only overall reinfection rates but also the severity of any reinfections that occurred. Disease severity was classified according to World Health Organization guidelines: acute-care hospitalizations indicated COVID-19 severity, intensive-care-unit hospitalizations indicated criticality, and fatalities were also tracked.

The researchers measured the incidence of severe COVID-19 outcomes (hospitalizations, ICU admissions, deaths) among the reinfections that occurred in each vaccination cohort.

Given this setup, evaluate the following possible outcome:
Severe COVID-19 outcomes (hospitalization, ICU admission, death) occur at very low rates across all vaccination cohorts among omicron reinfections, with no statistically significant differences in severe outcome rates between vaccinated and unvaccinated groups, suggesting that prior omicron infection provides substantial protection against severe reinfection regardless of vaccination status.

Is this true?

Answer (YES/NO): YES